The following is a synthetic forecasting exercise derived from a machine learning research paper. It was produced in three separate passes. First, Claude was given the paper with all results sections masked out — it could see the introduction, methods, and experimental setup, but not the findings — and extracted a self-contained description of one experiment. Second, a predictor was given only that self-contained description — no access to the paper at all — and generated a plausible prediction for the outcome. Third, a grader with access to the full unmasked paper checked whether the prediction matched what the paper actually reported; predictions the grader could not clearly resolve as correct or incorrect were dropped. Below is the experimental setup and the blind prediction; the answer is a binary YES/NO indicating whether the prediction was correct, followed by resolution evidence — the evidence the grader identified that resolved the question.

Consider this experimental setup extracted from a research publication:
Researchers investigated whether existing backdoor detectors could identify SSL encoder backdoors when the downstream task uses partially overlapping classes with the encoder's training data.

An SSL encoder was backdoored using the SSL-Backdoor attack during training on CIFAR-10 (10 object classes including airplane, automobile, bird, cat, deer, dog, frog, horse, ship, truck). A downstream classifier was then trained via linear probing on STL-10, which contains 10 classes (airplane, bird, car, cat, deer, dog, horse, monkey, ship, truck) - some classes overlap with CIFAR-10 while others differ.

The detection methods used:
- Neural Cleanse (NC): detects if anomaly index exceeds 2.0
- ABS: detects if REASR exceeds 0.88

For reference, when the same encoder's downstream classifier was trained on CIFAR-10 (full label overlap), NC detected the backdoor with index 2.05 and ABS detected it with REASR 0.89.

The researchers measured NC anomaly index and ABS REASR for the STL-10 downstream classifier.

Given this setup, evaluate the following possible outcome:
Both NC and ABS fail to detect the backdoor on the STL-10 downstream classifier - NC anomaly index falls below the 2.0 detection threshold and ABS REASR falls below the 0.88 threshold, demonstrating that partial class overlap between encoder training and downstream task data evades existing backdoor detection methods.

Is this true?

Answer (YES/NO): YES